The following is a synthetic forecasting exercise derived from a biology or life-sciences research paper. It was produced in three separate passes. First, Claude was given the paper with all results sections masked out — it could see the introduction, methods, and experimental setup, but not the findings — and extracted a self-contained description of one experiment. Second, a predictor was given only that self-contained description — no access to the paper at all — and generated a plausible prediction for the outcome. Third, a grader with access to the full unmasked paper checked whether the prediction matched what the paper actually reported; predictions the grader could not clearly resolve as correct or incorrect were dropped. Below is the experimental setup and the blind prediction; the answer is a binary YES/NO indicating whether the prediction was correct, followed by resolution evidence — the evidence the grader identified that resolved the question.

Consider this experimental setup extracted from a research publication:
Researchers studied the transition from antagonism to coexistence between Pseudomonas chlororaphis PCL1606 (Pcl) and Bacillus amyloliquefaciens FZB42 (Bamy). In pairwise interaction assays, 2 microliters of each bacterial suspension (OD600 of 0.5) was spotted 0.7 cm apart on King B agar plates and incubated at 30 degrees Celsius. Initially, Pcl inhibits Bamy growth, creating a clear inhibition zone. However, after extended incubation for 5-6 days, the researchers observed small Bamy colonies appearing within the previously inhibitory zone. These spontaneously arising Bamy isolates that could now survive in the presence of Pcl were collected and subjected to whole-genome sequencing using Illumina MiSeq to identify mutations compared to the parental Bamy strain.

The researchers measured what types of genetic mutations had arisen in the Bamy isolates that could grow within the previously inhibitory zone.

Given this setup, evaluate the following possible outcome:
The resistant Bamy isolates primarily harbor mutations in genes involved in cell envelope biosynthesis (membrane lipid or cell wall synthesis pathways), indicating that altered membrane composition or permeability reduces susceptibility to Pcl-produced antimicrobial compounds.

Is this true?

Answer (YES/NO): NO